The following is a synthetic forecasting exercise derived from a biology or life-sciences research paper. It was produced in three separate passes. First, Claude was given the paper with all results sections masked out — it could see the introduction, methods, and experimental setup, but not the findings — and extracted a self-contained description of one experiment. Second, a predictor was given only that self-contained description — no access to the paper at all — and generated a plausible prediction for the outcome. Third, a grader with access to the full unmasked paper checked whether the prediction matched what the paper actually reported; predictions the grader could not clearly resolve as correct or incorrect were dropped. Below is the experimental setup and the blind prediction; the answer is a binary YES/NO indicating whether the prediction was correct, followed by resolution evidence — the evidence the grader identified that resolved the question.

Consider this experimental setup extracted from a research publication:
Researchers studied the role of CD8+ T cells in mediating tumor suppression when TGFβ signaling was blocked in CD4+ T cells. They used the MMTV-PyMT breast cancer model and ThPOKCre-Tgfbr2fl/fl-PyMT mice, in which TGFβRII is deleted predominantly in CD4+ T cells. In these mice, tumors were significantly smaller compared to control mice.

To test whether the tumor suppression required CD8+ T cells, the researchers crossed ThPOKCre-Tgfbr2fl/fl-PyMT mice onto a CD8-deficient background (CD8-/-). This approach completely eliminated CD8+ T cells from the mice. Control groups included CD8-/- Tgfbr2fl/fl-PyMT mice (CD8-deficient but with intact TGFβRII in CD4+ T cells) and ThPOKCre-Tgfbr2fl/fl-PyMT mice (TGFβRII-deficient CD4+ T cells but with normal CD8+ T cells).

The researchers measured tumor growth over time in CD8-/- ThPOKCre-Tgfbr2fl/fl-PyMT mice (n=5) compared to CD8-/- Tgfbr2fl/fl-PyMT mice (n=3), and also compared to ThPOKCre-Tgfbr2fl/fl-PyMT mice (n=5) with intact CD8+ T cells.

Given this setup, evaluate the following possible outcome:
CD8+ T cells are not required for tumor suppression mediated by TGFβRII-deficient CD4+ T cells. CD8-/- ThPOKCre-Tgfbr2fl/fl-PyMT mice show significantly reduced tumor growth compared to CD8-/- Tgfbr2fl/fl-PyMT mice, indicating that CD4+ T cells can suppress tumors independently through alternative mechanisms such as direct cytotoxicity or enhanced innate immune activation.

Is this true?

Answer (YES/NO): NO